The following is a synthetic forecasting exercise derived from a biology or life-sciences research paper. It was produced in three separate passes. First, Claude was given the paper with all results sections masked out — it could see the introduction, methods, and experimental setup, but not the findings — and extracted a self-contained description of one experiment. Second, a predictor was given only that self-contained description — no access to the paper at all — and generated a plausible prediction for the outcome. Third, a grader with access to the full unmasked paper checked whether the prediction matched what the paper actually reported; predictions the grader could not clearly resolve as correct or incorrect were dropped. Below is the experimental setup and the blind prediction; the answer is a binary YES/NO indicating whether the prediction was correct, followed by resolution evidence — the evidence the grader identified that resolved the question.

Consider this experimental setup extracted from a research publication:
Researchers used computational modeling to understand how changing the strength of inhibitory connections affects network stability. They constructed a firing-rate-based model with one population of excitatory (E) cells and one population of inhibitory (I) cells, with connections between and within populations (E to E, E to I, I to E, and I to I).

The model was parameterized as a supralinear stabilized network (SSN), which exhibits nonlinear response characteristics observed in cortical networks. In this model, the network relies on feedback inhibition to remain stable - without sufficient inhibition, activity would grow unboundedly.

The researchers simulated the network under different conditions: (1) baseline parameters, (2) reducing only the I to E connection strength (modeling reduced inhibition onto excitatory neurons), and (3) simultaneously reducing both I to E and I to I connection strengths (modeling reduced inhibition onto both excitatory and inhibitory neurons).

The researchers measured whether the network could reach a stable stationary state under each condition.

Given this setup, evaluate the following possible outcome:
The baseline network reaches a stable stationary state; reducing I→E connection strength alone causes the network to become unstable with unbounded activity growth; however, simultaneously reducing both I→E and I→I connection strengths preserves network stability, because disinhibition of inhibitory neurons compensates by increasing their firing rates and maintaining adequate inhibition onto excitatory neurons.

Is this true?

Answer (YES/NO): YES